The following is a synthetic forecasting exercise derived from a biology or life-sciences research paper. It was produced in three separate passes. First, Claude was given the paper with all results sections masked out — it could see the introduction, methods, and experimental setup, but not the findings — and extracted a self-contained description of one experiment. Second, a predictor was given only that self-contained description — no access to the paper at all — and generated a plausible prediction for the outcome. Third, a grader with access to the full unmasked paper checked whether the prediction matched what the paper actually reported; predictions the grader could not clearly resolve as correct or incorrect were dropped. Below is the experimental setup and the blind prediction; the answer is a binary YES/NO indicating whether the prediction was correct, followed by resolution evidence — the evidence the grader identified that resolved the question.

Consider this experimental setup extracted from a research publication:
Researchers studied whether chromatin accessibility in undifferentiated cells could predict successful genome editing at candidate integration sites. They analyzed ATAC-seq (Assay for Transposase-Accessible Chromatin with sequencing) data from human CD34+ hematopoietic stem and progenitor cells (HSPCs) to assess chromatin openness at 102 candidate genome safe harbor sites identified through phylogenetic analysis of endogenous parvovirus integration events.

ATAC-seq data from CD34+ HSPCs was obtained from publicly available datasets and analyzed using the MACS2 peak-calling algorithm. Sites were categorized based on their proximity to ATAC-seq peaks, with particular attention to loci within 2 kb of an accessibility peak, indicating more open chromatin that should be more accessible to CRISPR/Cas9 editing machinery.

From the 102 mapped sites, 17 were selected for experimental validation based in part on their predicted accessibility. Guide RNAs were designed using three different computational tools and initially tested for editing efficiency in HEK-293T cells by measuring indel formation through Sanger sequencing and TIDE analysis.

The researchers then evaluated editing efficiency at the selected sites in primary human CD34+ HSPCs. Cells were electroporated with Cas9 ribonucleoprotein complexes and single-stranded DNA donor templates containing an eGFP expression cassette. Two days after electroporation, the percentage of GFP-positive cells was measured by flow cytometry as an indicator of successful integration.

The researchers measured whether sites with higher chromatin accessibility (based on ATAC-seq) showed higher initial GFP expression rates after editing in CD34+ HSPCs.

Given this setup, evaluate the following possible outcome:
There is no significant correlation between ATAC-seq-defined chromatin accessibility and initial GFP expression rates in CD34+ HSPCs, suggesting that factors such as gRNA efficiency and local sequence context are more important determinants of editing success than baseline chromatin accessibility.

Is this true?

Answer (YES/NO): YES